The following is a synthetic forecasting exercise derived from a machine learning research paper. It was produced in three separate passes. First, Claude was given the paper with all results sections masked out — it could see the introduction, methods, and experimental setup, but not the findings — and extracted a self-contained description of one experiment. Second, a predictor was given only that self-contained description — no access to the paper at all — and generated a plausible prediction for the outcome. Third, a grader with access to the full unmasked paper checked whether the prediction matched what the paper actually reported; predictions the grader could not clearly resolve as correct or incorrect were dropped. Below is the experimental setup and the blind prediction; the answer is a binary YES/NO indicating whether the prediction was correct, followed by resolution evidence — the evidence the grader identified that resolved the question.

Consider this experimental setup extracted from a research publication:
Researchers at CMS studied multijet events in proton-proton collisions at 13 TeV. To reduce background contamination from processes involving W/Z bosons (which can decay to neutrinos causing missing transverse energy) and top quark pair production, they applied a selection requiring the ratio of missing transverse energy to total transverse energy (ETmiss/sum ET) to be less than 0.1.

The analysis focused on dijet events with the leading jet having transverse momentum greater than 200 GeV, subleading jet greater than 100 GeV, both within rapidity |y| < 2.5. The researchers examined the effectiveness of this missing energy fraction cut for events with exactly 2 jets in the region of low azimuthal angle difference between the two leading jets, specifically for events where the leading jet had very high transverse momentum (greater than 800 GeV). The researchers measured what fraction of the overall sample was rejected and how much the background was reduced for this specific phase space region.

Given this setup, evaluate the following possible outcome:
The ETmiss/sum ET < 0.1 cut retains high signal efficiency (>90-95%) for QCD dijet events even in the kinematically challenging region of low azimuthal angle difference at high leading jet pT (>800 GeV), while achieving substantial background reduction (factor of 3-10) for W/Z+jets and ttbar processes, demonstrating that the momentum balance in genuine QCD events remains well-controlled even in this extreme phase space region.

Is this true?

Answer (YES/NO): YES